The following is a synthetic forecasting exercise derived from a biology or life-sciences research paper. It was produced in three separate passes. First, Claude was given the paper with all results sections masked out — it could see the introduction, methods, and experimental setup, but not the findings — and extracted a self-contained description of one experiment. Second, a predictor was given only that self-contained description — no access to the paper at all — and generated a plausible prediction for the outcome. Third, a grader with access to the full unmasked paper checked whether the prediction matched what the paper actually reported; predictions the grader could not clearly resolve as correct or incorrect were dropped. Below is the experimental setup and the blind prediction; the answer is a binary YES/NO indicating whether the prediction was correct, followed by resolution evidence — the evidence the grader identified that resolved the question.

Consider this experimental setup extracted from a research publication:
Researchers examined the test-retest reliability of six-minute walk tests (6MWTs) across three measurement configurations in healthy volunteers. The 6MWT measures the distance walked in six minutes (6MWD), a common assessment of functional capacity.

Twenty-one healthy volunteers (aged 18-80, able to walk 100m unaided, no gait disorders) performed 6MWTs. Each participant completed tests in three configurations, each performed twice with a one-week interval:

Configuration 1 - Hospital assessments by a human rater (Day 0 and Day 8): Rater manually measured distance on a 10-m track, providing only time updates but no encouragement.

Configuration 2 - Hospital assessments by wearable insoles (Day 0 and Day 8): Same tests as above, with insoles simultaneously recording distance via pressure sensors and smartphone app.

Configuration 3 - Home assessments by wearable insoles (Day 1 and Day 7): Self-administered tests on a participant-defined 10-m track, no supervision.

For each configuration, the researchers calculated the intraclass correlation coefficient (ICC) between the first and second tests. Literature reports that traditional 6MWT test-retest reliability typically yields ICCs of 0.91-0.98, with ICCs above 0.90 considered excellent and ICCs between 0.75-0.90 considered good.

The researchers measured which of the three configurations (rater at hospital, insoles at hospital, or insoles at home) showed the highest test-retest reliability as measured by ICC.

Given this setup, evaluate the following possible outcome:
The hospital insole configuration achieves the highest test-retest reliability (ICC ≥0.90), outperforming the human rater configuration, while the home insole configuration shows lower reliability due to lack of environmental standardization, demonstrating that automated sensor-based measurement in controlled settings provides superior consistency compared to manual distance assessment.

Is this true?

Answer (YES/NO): NO